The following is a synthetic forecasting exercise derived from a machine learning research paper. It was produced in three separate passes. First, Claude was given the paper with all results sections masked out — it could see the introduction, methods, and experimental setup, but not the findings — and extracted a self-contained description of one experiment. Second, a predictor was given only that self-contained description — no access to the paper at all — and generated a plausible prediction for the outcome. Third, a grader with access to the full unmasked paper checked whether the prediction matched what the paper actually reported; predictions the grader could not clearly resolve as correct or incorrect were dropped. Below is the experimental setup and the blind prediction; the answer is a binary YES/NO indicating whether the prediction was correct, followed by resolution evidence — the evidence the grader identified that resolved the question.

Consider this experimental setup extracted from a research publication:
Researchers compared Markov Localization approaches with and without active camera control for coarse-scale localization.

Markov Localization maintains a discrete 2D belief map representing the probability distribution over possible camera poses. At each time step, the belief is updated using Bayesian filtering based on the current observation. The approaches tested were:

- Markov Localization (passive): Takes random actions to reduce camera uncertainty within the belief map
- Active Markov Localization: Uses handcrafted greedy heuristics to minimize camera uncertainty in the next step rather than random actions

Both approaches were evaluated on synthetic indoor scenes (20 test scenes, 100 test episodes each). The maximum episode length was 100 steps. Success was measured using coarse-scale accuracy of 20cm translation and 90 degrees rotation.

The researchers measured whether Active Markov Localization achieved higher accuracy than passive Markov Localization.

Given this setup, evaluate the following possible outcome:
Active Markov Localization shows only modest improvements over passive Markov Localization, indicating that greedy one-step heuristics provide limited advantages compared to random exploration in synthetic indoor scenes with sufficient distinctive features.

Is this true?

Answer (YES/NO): NO